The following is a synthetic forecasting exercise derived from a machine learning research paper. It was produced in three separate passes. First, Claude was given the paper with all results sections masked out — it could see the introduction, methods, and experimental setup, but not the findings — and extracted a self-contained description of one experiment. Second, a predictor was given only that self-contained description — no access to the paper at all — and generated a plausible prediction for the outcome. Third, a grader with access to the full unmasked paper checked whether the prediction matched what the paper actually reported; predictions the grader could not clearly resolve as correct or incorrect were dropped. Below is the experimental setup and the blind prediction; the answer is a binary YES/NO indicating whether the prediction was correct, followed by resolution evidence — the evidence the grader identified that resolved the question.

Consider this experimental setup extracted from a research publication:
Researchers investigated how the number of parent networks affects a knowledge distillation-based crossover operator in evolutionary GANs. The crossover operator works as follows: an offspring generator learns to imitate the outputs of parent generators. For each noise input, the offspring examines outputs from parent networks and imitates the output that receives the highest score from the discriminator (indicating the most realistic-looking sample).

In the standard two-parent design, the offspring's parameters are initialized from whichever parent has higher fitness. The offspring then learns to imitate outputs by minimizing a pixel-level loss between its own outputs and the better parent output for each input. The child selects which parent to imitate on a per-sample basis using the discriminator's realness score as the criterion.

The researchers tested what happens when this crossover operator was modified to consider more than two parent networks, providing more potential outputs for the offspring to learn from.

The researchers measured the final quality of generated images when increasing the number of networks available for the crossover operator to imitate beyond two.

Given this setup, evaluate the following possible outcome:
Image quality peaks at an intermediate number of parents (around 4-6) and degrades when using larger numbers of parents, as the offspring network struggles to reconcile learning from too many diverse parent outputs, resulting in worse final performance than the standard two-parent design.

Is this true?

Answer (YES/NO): NO